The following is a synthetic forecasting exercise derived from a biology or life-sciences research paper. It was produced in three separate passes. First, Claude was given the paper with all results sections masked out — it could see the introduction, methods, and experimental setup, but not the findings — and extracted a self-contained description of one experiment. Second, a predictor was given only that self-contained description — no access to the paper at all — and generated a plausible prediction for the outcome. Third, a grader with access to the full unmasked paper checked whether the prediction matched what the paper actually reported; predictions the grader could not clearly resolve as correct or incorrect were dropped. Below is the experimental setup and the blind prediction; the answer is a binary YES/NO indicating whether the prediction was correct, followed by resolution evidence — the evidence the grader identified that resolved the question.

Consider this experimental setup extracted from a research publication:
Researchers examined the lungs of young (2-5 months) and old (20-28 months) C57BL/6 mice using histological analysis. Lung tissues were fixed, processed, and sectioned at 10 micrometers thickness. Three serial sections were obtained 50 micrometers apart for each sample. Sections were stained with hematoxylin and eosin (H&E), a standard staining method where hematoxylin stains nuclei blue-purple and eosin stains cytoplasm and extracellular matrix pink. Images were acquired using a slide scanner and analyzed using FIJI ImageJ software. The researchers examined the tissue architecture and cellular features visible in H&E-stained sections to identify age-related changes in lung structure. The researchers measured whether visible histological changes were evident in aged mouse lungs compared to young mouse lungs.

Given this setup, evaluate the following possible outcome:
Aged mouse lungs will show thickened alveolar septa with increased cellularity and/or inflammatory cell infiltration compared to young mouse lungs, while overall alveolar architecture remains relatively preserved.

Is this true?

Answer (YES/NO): NO